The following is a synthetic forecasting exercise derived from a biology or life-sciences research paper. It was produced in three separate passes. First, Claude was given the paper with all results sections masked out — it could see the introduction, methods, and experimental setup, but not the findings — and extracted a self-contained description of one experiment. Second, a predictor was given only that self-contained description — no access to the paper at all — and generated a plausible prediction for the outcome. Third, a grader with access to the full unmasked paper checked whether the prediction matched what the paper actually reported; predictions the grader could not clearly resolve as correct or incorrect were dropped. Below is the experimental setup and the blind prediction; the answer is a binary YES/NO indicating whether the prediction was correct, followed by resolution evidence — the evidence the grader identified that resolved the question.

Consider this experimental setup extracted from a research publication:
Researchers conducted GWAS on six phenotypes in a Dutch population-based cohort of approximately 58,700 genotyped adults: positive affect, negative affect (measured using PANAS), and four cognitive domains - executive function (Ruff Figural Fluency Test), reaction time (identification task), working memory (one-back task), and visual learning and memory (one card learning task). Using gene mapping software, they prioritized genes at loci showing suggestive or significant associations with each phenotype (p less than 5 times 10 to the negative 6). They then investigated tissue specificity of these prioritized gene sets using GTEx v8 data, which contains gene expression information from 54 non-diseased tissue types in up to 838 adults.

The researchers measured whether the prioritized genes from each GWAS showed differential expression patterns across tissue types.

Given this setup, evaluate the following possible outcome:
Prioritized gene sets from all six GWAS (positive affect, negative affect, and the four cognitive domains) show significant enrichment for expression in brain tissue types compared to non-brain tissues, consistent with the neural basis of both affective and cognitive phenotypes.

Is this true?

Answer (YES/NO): NO